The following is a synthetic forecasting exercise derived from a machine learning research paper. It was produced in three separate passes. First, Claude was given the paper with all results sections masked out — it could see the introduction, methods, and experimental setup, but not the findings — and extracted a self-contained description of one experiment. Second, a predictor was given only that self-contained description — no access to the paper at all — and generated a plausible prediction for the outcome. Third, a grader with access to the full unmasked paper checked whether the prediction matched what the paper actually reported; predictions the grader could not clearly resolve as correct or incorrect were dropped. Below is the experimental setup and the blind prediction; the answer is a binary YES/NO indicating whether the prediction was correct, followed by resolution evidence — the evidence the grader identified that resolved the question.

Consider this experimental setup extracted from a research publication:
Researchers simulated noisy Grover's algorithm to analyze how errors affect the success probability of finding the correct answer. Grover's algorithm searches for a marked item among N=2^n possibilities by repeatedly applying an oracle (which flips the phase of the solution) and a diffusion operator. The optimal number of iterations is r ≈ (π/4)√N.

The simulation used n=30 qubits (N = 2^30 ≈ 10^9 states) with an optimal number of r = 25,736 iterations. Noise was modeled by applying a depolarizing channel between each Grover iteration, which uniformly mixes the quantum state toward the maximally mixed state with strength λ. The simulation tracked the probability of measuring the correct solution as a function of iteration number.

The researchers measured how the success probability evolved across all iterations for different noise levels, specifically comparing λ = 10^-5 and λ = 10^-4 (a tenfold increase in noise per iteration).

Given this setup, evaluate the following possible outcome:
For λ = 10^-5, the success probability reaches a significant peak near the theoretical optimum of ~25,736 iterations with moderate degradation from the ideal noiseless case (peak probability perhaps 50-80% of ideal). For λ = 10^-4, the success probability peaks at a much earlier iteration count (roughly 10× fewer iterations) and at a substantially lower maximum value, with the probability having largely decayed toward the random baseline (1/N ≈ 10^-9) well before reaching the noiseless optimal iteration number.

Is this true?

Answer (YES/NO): NO